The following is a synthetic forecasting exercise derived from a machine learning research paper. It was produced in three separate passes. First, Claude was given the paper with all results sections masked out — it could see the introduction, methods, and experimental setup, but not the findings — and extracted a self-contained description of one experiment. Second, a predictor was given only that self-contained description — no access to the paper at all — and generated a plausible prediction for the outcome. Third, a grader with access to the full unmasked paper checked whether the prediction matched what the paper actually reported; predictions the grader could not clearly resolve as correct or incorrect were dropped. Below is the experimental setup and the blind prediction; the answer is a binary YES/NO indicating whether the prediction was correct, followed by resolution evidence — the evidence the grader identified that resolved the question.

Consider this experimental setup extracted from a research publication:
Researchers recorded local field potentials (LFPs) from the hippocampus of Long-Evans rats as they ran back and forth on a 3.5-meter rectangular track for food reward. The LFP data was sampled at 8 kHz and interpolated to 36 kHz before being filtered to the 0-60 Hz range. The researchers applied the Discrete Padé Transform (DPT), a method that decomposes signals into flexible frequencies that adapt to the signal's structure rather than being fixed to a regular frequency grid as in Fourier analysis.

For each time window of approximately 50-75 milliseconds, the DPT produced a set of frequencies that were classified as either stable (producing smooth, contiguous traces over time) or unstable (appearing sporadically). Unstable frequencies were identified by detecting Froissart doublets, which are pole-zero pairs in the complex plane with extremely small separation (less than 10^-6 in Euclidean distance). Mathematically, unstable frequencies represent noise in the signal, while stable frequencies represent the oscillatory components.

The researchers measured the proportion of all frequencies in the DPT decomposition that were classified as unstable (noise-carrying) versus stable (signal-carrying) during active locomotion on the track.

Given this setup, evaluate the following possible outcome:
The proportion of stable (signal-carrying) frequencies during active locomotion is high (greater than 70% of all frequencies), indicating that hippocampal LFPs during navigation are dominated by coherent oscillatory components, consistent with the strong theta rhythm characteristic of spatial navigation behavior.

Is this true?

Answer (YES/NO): NO